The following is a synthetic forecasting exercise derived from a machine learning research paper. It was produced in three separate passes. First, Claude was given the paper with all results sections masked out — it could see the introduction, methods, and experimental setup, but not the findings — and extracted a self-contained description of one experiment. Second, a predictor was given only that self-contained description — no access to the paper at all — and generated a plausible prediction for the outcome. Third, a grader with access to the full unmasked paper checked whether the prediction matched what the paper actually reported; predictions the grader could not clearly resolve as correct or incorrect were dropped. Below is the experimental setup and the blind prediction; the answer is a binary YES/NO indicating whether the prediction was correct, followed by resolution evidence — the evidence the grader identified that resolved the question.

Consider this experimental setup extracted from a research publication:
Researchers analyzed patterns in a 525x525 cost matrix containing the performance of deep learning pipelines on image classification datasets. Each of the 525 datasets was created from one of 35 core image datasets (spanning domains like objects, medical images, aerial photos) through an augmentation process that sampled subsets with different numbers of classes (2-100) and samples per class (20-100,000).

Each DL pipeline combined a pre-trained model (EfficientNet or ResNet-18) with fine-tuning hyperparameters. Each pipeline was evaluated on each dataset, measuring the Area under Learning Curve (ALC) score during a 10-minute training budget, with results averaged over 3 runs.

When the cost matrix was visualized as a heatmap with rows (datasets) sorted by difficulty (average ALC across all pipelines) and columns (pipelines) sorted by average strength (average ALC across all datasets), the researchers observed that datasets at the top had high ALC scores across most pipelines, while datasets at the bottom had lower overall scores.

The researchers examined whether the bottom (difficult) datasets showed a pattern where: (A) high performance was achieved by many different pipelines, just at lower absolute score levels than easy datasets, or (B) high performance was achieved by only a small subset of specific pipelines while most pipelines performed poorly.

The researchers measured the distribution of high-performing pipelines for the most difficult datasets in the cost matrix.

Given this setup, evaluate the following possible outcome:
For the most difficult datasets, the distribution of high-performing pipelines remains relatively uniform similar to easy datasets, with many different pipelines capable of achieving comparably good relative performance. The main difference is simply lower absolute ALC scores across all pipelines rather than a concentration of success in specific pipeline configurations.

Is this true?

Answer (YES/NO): NO